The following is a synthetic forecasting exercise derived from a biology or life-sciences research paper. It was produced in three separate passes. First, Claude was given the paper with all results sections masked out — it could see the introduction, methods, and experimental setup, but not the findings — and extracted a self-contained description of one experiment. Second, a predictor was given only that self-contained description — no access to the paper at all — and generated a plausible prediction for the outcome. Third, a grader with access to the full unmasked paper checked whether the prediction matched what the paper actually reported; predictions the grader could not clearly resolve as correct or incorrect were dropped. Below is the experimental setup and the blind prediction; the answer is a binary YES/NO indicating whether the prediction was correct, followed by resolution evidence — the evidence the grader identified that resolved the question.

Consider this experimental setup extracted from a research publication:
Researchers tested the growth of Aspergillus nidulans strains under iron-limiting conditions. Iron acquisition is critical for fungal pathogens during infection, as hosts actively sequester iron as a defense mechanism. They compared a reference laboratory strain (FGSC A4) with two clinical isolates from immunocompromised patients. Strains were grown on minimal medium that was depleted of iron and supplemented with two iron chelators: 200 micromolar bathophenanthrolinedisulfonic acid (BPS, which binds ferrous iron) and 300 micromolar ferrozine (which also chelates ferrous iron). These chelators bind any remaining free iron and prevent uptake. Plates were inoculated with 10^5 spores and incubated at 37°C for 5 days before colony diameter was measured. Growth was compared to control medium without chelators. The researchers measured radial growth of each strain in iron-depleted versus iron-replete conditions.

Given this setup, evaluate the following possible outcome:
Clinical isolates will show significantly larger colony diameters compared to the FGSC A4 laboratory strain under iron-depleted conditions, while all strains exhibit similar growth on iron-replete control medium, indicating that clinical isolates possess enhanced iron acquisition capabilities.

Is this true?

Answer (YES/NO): NO